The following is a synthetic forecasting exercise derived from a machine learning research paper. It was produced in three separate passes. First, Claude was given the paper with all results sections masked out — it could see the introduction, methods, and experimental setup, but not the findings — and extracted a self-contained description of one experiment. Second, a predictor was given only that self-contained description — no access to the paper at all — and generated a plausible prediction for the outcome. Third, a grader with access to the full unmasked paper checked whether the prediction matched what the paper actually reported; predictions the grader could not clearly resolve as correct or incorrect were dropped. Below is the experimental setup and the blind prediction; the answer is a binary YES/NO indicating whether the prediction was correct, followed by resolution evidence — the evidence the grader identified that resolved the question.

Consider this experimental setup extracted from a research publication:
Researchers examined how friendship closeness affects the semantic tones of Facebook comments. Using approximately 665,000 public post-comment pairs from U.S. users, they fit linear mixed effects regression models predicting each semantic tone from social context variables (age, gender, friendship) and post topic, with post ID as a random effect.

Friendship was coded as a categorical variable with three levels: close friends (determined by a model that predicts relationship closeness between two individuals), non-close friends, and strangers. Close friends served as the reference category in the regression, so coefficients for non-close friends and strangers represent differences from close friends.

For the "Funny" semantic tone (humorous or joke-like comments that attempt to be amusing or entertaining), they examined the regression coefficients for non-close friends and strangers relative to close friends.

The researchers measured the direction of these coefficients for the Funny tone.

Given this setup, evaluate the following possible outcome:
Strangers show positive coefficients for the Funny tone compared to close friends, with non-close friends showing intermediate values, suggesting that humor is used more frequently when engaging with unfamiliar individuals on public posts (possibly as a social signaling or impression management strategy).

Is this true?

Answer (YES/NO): NO